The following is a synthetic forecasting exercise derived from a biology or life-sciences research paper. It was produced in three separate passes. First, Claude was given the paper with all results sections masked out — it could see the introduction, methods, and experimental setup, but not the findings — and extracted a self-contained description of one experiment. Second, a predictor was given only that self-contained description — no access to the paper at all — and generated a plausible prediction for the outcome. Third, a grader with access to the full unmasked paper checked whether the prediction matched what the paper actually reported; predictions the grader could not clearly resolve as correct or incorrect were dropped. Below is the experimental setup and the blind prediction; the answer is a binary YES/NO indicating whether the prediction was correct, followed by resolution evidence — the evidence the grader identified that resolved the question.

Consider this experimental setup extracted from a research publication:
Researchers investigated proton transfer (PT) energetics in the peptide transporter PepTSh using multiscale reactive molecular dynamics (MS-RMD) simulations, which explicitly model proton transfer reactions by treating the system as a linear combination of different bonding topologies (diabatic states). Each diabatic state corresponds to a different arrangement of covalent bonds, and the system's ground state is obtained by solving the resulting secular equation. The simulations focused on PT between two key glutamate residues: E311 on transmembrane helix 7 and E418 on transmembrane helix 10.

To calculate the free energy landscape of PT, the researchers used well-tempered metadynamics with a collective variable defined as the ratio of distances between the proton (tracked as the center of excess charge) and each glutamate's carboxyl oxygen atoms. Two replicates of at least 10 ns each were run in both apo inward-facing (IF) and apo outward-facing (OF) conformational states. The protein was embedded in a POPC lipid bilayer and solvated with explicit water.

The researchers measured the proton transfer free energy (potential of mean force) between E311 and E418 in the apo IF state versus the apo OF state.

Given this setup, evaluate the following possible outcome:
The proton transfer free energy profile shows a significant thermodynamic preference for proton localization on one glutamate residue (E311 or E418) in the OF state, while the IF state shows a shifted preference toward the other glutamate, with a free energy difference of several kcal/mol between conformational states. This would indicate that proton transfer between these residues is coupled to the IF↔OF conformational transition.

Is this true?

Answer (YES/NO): NO